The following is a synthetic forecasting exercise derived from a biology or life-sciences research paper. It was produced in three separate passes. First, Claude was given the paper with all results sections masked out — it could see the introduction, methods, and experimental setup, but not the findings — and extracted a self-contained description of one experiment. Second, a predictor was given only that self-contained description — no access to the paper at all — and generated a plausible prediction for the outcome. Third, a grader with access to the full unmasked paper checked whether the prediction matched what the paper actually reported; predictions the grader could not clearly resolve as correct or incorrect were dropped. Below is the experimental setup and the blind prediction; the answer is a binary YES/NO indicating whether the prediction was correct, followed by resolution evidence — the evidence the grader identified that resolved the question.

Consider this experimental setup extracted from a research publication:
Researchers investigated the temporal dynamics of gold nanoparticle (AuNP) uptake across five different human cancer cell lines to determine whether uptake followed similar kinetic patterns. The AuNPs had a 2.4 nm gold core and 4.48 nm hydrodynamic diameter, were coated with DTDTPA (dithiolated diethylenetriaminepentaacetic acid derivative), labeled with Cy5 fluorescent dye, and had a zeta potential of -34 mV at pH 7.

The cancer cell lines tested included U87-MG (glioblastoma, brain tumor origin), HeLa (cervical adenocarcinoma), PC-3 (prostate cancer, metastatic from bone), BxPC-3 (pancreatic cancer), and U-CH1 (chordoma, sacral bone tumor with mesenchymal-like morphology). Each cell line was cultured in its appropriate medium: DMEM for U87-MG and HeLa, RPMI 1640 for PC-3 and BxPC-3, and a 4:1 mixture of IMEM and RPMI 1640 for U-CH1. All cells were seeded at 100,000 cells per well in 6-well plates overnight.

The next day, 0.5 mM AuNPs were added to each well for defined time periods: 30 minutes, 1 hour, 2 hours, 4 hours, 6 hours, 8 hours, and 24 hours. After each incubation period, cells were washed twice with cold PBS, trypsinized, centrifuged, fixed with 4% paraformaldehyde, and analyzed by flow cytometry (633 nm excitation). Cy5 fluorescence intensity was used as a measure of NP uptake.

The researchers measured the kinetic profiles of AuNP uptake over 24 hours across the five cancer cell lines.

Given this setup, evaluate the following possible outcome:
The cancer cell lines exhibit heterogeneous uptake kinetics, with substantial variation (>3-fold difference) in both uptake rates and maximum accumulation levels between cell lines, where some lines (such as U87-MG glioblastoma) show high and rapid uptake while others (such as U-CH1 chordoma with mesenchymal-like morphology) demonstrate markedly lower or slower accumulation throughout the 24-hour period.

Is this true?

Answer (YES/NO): YES